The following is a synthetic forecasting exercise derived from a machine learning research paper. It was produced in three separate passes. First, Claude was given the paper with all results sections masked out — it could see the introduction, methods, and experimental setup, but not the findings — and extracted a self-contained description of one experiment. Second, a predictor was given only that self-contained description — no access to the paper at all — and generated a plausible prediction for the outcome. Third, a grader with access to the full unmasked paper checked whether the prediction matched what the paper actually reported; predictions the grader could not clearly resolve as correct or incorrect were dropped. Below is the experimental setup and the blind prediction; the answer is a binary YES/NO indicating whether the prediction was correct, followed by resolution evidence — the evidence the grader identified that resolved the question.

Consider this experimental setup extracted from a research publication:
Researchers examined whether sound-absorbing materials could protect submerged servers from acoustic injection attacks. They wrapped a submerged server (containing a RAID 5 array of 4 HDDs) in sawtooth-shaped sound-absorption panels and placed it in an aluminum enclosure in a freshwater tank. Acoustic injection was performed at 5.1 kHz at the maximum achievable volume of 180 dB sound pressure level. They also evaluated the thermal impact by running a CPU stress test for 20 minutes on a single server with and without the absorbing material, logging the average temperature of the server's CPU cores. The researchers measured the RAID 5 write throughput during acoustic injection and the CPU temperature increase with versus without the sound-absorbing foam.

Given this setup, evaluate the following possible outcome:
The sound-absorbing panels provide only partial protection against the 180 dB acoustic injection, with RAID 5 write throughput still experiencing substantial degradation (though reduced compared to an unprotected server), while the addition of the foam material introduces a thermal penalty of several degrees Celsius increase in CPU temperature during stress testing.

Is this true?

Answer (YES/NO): NO